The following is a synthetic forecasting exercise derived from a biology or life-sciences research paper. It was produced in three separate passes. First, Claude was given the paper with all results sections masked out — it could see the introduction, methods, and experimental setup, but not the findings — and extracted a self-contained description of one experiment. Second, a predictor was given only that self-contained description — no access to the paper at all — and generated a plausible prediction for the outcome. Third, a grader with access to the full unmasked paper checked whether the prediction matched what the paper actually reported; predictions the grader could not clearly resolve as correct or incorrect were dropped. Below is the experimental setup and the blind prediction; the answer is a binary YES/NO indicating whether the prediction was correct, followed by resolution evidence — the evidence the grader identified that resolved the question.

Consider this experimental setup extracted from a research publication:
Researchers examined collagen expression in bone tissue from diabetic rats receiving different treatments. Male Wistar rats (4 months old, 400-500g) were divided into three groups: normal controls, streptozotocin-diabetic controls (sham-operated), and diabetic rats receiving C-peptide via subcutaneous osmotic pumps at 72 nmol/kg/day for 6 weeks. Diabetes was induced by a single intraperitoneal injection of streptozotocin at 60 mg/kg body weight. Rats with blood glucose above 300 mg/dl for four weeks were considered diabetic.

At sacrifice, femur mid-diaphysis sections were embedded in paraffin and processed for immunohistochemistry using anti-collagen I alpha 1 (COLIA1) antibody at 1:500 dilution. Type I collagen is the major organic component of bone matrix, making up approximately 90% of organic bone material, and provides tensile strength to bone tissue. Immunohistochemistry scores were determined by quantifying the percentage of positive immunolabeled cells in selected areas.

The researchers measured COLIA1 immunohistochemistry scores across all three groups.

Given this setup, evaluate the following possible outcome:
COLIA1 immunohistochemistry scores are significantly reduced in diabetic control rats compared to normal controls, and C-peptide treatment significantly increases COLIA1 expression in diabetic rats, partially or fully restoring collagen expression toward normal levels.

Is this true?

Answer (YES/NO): NO